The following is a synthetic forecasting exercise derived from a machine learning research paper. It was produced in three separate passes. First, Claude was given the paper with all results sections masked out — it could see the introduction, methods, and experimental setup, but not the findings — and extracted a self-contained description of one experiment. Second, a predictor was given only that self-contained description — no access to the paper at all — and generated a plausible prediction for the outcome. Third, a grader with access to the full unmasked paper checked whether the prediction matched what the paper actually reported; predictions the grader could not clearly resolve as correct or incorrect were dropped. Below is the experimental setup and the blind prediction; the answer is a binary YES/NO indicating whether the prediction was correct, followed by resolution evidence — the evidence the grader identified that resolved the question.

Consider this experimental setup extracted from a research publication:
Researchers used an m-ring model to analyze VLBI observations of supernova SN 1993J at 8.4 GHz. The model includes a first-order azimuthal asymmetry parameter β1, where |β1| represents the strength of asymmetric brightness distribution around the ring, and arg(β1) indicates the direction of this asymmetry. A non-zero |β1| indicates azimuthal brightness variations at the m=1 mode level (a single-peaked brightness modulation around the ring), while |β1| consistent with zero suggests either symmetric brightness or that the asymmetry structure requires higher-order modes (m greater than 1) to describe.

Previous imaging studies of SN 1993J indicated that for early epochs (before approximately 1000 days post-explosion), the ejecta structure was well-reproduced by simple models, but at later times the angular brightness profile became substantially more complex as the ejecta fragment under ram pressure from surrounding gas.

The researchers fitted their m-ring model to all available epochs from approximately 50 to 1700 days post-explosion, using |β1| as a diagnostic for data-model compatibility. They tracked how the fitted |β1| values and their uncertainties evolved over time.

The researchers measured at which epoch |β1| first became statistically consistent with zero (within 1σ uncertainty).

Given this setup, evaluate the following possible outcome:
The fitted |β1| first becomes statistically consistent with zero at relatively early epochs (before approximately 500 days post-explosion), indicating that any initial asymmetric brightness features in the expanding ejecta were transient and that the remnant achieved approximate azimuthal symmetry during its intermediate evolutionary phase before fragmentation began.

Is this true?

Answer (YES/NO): NO